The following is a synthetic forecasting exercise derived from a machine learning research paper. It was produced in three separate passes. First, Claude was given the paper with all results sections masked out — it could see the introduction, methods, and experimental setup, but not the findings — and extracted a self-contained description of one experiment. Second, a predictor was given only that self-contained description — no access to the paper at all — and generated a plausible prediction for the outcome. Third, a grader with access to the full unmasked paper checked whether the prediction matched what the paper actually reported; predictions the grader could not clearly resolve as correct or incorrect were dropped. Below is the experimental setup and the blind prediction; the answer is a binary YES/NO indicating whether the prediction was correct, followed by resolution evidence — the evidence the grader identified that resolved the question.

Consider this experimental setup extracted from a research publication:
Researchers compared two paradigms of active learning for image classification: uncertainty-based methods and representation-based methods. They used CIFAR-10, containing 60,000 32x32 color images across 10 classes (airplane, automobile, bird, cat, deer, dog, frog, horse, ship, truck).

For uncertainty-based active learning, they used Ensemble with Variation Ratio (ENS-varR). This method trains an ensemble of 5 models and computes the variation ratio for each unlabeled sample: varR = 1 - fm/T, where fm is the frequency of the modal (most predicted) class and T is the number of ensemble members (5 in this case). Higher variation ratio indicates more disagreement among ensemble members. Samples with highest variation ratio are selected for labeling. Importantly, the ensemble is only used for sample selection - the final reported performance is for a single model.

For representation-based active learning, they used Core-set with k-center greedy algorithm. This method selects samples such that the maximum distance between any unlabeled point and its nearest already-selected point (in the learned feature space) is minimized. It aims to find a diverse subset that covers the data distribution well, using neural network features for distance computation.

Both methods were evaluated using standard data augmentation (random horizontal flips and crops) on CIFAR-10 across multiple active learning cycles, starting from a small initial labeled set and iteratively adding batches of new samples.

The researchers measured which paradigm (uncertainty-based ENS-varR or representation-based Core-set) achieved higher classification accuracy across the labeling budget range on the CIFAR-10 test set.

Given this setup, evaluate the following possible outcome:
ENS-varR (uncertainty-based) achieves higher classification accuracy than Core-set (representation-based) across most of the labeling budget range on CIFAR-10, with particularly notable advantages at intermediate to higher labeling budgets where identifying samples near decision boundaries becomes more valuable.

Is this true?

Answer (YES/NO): NO